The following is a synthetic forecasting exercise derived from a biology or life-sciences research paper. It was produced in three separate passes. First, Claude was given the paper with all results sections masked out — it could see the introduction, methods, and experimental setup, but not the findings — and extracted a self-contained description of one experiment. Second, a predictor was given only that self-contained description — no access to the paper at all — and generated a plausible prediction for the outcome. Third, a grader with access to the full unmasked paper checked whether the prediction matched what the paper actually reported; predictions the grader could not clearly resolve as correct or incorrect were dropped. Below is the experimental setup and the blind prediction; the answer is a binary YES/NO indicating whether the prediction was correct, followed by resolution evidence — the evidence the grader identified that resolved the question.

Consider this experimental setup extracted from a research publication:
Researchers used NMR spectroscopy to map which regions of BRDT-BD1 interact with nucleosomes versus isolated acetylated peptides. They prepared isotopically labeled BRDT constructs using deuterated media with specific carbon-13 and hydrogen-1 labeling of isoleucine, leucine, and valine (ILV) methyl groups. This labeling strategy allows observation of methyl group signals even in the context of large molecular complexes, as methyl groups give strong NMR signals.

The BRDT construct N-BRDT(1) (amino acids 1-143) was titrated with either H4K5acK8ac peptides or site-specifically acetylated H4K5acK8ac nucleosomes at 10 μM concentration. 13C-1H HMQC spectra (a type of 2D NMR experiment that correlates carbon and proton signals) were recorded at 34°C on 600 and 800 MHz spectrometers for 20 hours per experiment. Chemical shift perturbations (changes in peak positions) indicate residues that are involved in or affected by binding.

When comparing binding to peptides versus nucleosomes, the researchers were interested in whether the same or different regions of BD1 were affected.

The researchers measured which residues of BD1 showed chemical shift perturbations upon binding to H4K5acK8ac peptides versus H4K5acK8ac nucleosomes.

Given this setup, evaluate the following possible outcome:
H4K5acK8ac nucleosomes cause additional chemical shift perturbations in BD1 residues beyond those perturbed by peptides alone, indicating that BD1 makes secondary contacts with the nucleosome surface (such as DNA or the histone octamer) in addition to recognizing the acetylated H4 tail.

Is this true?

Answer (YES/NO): YES